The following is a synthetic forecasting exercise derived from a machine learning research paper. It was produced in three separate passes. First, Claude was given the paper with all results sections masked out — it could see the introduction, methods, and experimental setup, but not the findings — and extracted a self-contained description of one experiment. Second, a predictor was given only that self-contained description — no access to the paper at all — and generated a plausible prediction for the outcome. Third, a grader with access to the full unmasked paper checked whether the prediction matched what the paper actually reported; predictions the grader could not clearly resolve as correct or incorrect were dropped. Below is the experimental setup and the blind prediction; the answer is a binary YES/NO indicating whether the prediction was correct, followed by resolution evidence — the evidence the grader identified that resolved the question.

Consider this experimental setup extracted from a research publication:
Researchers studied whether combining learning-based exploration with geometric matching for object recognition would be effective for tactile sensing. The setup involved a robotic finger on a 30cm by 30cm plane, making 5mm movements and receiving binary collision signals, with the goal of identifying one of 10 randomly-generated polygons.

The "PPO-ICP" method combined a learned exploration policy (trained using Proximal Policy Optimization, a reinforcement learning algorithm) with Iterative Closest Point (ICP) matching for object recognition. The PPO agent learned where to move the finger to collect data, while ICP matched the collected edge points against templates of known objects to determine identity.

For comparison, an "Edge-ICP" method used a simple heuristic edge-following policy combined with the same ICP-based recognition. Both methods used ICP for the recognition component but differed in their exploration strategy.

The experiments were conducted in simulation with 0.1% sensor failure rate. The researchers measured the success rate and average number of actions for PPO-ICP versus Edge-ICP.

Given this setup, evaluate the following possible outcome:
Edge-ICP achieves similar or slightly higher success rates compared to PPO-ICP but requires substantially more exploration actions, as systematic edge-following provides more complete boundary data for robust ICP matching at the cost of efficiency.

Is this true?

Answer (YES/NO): NO